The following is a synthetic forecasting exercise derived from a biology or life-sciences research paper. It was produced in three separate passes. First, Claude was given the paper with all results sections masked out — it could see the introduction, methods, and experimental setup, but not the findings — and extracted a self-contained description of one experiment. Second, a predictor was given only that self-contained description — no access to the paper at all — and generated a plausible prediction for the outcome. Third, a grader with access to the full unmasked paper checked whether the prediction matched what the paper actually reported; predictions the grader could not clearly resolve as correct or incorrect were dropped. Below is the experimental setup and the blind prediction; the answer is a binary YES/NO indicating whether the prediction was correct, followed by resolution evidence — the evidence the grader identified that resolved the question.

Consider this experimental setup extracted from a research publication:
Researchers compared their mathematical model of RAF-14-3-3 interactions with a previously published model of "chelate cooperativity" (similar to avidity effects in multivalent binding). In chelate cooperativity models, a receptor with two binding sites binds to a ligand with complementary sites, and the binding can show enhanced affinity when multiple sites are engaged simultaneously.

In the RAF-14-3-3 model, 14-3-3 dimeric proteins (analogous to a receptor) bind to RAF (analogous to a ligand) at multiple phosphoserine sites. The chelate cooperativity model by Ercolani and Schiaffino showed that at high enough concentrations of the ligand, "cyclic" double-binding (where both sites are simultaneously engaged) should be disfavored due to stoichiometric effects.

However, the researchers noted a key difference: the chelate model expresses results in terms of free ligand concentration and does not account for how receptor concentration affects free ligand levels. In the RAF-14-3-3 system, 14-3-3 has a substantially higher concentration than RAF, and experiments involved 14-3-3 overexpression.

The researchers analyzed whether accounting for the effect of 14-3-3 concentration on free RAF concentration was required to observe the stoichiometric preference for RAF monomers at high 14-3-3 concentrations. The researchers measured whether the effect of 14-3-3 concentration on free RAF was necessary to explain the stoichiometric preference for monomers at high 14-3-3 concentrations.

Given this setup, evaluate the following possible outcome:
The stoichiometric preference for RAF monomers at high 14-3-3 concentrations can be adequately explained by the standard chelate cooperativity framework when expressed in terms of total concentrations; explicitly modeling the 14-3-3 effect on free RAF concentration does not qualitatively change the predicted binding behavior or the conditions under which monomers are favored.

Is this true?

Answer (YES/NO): NO